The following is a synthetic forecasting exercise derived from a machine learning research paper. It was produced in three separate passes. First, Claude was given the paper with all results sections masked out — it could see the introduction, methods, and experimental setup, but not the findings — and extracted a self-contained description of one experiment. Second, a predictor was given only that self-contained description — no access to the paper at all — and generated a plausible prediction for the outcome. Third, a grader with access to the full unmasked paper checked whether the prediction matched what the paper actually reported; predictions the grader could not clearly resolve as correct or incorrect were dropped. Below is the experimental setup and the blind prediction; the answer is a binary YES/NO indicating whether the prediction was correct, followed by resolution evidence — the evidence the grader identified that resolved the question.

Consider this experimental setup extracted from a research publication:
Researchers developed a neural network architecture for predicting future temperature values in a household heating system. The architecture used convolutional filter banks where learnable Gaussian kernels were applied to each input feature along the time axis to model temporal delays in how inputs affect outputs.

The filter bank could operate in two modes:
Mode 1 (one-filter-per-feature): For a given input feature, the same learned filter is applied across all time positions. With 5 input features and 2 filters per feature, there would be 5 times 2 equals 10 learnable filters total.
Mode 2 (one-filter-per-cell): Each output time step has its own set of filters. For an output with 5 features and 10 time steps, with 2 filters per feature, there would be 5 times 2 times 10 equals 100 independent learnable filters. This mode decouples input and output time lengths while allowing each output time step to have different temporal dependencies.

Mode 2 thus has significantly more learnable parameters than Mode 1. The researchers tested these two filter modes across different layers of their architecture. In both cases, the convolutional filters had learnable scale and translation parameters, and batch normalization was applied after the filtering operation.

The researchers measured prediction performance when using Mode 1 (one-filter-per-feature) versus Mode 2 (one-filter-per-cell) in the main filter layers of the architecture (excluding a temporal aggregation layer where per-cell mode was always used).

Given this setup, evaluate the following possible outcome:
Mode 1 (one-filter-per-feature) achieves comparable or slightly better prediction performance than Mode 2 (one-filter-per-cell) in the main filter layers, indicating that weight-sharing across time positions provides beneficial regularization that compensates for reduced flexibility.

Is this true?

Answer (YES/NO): YES